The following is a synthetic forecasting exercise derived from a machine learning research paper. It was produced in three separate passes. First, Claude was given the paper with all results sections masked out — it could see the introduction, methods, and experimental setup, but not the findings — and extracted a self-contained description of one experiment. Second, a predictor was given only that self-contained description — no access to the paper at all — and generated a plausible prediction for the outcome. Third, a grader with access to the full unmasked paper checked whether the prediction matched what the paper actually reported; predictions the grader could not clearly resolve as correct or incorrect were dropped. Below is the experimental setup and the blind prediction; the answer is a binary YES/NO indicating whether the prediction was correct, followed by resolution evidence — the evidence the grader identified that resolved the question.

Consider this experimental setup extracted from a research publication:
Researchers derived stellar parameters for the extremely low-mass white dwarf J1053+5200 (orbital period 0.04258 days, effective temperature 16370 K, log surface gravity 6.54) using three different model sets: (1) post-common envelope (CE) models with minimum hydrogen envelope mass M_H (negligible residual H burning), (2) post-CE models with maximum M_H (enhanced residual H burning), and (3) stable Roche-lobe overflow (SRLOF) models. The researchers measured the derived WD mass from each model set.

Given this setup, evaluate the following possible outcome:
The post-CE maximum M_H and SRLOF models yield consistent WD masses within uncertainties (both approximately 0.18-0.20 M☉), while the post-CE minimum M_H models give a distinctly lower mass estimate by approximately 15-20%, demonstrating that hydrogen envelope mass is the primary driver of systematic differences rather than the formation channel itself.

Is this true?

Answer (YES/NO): NO